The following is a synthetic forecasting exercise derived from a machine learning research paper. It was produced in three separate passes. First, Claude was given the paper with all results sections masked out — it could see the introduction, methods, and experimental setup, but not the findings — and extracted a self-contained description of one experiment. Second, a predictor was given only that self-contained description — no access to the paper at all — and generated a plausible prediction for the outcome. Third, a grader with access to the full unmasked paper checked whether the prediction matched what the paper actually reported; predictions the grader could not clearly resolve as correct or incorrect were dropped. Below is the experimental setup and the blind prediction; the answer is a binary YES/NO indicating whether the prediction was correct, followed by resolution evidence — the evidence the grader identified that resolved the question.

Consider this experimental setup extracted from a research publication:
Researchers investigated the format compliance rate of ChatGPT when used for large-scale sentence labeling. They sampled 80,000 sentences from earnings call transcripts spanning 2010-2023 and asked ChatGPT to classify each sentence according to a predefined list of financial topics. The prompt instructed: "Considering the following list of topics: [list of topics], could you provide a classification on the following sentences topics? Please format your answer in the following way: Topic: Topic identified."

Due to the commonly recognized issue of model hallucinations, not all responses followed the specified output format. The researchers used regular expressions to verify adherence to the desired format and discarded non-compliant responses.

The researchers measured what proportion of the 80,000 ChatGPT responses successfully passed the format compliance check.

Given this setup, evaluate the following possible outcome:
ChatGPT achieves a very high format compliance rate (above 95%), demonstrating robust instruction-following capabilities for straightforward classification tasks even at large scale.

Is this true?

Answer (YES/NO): NO